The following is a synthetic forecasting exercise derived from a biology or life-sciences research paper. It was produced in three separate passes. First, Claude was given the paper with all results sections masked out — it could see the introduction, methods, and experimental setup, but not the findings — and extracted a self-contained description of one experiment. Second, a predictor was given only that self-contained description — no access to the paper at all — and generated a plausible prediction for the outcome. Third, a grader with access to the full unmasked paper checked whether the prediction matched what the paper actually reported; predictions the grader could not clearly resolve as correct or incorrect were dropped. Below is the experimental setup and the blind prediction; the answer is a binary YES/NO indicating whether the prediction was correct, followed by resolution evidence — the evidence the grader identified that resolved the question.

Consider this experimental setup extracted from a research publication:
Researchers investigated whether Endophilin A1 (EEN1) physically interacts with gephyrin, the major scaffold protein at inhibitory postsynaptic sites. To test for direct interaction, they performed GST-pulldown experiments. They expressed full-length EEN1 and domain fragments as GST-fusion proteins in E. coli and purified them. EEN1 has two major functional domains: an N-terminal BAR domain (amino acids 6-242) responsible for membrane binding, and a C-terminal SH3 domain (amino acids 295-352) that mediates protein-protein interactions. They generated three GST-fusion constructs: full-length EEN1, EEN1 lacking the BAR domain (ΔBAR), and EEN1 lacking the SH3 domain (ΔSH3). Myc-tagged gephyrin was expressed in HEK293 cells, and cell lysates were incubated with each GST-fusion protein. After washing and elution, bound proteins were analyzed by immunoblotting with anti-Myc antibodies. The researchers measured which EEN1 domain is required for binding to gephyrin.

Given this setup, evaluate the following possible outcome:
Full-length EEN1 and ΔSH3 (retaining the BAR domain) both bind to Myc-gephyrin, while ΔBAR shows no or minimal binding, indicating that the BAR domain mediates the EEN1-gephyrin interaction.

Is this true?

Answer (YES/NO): NO